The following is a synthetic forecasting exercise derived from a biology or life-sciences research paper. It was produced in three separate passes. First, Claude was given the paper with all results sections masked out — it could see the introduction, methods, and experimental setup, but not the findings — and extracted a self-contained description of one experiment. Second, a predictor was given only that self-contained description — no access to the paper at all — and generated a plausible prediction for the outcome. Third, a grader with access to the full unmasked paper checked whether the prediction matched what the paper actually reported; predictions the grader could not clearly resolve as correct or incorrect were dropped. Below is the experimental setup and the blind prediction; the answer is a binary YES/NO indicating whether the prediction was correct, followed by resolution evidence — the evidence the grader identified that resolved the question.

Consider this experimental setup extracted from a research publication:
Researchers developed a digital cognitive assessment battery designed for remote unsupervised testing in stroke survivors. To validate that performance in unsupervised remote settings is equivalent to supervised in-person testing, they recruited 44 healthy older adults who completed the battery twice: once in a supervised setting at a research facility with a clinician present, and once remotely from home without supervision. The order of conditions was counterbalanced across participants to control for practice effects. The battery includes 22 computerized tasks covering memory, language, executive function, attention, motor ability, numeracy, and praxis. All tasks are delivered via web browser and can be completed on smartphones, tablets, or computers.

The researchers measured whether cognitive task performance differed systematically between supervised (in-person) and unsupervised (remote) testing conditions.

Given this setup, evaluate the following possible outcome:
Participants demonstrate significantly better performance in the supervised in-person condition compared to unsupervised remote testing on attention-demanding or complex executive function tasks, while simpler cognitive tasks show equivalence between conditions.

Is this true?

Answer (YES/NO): NO